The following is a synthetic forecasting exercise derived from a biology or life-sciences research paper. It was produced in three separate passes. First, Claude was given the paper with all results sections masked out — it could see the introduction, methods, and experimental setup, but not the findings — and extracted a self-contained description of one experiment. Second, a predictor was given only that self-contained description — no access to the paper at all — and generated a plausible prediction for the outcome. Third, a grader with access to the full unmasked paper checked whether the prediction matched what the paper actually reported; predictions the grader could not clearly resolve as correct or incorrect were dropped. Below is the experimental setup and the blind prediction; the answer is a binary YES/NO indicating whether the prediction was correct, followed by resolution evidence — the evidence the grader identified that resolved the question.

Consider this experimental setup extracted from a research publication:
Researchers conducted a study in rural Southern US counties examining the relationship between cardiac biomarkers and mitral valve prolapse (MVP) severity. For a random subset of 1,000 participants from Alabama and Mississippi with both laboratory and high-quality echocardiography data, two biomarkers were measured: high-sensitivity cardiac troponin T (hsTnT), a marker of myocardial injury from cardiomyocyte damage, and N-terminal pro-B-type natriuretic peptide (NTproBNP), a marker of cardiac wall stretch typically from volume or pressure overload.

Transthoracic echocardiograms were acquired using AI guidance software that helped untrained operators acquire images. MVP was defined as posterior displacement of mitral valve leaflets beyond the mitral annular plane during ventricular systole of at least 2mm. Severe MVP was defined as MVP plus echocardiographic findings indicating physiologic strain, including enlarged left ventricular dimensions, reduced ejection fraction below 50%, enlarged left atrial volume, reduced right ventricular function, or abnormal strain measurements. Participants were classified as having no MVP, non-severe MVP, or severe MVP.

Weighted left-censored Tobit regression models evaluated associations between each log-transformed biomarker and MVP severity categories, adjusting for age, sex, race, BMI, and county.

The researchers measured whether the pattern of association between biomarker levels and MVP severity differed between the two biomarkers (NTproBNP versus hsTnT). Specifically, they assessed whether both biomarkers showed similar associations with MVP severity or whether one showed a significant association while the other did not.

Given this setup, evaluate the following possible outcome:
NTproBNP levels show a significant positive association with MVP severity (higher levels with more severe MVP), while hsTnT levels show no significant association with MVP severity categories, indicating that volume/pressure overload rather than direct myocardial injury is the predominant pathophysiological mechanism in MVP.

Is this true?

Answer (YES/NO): NO